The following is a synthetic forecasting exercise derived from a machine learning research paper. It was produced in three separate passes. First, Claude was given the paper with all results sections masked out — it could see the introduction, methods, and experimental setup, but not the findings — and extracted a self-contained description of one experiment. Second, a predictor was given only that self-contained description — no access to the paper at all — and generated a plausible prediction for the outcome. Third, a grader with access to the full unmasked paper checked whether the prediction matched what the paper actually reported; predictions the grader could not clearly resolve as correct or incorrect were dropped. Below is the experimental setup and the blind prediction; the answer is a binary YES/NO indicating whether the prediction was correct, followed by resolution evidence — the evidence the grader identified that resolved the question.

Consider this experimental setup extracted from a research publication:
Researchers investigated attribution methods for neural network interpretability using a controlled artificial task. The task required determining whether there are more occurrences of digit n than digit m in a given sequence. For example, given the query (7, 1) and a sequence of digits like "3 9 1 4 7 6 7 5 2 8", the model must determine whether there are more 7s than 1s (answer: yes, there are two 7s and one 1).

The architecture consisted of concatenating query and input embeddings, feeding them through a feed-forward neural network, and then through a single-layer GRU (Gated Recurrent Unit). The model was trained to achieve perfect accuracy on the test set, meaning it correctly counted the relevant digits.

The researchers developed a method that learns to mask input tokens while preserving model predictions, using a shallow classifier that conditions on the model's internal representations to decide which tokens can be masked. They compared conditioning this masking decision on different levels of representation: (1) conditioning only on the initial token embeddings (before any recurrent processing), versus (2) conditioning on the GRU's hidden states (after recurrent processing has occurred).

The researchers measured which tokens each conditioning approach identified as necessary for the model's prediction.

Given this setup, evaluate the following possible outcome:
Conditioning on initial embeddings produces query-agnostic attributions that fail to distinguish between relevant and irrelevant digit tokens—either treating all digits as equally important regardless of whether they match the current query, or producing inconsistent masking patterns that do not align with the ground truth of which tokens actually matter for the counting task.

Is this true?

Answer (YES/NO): YES